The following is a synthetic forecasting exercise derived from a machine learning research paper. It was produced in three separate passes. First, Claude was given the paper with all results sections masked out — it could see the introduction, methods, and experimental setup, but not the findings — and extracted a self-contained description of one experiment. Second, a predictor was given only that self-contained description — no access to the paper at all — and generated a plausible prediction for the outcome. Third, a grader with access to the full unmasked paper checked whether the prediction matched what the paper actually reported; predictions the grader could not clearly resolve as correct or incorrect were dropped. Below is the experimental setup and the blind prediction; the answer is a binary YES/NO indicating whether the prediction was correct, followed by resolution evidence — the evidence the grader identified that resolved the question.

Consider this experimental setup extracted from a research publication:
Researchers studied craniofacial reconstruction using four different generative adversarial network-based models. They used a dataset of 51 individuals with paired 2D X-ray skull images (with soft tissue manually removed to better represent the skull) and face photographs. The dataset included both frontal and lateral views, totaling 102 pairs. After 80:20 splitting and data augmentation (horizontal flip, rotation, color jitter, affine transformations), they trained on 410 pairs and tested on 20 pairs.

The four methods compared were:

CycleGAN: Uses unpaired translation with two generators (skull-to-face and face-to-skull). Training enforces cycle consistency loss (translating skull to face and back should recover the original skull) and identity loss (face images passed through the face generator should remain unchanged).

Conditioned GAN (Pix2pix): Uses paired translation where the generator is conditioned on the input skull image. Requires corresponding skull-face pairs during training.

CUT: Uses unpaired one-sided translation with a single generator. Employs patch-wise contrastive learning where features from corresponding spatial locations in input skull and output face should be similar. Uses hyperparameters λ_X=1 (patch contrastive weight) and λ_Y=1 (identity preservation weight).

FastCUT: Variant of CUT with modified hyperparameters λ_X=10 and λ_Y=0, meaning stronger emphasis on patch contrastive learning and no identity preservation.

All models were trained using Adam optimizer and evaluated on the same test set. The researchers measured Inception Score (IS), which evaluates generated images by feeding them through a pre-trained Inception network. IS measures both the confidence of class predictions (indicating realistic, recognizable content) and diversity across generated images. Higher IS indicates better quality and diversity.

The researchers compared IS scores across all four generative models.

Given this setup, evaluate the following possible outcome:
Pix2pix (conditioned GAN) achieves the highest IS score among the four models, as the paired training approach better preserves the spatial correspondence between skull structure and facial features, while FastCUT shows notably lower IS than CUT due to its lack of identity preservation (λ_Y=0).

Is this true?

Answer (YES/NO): NO